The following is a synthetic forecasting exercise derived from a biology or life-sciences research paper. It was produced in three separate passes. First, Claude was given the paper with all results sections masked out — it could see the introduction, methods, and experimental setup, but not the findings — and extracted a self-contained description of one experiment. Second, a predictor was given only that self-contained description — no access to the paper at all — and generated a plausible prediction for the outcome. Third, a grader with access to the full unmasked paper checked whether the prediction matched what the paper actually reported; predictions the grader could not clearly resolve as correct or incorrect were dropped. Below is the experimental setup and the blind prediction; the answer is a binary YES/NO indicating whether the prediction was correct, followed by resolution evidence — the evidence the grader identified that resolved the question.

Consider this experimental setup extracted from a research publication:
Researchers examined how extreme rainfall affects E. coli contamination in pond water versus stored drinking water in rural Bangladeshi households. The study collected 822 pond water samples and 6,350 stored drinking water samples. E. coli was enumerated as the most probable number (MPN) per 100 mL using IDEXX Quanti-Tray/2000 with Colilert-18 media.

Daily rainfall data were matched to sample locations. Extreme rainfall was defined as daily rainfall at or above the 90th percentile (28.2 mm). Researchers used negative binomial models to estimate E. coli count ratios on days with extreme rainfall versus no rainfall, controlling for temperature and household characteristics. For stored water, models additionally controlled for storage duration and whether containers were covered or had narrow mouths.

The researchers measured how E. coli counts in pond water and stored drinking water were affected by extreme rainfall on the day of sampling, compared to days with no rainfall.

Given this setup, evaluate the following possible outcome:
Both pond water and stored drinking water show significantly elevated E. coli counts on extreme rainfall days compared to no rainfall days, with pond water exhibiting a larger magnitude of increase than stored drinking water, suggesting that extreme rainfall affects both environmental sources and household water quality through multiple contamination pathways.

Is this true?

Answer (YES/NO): YES